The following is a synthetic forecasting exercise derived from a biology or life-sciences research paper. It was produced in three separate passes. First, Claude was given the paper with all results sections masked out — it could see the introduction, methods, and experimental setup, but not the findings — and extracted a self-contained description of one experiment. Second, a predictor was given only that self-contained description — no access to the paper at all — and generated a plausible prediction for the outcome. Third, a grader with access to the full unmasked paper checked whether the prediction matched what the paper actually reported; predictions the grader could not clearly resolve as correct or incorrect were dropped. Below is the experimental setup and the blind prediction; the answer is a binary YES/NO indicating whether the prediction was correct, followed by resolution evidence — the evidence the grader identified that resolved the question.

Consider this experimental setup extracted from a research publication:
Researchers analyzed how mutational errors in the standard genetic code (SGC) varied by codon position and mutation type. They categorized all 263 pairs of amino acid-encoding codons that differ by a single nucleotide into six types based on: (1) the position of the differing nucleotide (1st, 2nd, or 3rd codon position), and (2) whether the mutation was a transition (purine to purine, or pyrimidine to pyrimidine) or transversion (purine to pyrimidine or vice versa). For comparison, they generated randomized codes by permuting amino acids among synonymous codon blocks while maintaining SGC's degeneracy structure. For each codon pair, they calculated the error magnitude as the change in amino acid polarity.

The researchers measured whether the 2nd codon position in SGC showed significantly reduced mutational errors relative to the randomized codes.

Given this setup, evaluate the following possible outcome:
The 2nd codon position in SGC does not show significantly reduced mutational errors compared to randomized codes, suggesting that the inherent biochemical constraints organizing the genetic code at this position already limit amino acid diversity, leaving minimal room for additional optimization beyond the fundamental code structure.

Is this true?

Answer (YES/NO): YES